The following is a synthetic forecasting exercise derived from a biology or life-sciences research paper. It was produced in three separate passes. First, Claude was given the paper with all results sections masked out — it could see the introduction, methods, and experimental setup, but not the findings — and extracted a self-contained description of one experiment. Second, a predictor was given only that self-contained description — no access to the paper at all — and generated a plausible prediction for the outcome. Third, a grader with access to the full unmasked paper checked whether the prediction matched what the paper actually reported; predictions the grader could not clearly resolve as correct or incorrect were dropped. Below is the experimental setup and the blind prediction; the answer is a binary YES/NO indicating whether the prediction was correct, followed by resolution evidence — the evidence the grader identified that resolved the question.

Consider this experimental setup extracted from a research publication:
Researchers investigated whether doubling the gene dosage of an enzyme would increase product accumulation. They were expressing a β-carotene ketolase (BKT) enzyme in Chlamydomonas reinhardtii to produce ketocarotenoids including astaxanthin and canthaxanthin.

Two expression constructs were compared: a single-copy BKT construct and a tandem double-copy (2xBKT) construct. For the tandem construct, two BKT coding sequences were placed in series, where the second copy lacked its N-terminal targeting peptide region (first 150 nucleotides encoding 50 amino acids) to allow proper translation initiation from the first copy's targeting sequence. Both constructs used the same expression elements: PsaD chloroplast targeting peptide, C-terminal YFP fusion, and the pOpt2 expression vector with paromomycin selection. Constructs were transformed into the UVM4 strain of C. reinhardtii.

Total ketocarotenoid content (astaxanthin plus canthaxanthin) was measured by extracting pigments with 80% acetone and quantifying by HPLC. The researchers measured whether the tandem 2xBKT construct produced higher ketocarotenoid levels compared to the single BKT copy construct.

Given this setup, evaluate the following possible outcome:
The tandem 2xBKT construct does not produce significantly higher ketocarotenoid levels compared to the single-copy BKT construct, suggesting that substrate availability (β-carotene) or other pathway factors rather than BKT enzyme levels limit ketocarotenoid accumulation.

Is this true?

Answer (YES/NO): YES